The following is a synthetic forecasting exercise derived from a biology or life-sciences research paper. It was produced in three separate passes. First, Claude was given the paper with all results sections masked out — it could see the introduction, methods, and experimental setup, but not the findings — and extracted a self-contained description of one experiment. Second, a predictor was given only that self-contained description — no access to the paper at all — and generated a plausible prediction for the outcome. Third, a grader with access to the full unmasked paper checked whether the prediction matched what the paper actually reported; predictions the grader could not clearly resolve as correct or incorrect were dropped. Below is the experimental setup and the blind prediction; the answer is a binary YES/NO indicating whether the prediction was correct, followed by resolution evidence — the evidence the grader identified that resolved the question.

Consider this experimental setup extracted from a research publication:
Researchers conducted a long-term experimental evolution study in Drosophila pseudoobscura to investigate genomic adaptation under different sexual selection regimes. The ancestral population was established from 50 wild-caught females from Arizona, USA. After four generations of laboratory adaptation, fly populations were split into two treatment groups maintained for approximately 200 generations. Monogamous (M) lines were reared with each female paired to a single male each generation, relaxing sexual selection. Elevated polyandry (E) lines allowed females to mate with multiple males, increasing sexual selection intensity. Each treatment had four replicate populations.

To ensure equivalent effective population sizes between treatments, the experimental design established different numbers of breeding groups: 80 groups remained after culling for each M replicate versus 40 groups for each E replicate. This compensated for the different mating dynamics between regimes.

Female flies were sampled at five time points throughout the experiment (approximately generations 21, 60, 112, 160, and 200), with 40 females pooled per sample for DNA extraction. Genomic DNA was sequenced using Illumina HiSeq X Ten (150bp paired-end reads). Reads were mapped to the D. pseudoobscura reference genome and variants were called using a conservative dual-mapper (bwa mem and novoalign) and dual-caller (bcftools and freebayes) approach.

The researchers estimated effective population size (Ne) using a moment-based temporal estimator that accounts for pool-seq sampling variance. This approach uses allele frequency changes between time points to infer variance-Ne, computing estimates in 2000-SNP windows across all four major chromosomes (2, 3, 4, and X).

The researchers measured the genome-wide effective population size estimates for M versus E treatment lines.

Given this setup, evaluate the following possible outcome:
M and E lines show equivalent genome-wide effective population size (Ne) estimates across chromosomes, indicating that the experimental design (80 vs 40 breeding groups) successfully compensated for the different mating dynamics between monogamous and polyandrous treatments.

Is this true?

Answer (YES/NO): YES